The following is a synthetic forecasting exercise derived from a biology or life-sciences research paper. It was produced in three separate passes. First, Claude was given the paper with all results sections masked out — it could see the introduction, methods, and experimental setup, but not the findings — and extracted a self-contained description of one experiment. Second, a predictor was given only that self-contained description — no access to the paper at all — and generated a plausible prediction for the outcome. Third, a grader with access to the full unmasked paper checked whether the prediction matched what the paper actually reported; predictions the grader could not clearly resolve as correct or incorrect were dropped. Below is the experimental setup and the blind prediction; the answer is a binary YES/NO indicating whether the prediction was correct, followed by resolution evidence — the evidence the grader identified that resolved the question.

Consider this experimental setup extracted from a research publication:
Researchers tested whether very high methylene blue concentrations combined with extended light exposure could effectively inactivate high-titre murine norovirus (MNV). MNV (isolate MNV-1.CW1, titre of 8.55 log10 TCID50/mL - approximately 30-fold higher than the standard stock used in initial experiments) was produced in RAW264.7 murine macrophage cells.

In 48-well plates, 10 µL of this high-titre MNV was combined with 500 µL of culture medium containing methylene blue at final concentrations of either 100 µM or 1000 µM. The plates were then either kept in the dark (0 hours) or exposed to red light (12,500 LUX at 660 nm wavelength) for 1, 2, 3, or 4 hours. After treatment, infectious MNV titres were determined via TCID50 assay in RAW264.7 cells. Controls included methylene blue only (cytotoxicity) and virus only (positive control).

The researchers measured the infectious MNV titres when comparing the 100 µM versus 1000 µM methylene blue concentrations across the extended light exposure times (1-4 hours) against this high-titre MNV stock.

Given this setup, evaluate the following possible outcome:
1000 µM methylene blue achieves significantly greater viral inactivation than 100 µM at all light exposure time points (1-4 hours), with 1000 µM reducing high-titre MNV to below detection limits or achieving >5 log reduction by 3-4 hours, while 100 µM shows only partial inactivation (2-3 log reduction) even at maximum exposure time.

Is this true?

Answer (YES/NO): NO